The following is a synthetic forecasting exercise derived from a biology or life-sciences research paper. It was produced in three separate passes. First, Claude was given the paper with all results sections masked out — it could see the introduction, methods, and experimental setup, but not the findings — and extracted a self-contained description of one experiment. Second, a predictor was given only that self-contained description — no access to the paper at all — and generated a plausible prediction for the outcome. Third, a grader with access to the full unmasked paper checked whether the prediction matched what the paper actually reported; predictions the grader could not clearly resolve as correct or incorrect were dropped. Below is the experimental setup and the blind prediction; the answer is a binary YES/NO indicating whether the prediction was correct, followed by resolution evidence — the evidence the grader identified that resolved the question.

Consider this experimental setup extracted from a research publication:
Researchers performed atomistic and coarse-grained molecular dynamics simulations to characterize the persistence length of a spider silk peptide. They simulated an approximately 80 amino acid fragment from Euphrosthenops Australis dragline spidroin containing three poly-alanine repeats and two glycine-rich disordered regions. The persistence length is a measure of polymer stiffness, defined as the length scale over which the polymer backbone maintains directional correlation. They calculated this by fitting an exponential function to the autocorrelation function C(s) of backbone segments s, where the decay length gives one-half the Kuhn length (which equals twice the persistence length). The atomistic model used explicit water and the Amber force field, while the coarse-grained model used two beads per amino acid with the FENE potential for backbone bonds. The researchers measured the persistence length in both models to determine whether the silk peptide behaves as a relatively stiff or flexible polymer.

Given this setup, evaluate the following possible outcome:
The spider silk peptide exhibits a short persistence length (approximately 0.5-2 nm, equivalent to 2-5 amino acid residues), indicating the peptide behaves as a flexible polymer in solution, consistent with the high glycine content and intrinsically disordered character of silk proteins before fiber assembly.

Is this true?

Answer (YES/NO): NO